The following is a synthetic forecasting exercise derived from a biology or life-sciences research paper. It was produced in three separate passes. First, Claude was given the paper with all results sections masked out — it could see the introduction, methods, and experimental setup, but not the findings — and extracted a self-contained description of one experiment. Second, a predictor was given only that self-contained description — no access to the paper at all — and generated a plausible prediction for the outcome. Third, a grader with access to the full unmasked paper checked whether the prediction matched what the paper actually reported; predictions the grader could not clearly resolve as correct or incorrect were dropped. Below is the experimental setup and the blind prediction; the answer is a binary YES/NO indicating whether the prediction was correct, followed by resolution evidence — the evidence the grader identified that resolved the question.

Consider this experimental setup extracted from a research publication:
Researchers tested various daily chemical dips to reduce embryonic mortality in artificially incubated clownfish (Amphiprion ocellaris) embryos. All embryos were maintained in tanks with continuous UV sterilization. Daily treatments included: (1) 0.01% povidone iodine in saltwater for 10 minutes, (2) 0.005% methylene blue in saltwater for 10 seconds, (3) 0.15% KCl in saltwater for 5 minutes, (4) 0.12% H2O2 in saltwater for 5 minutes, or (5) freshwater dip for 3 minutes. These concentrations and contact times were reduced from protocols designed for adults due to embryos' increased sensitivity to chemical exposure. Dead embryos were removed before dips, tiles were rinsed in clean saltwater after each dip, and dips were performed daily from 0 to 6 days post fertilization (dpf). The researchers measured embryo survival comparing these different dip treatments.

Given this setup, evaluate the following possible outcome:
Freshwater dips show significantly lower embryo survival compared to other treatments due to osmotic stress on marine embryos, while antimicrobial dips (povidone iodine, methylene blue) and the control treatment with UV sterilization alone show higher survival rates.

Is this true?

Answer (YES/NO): NO